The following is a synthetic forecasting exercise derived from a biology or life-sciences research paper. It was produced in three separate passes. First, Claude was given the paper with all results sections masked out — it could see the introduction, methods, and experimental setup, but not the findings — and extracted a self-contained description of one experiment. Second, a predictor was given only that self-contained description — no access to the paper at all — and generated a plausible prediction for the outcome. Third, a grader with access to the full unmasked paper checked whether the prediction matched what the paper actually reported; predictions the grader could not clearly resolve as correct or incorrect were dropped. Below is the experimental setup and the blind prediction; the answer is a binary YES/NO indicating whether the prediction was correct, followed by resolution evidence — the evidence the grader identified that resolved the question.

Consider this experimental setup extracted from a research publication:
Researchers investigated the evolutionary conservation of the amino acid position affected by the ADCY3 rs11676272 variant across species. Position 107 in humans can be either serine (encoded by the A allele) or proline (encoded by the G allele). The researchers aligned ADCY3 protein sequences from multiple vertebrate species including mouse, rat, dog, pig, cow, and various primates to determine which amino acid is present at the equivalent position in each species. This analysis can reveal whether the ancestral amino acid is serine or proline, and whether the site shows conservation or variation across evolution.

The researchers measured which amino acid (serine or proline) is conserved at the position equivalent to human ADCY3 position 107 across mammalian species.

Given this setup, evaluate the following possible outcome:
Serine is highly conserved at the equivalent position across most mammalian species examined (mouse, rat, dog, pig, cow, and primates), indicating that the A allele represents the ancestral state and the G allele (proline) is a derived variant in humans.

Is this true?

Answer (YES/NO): NO